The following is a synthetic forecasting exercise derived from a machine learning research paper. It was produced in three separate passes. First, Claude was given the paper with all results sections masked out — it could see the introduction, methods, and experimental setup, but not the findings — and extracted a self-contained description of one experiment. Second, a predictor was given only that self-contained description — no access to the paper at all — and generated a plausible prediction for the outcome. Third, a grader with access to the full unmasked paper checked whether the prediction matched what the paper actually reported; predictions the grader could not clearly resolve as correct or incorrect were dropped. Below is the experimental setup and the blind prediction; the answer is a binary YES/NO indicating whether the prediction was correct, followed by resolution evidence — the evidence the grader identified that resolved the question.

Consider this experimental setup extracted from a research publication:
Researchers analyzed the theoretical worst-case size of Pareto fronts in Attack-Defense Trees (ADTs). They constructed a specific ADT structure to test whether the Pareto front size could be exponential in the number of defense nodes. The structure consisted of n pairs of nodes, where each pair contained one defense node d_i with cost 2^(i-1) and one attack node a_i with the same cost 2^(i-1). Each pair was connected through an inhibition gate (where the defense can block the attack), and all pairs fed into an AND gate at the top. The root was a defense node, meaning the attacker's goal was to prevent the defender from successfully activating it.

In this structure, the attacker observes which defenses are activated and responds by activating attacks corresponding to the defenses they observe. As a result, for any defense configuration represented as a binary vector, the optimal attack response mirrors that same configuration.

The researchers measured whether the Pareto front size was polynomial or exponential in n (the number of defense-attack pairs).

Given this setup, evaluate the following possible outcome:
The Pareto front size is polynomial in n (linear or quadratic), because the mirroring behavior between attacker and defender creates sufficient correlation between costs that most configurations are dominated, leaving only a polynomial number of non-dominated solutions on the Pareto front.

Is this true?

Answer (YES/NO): NO